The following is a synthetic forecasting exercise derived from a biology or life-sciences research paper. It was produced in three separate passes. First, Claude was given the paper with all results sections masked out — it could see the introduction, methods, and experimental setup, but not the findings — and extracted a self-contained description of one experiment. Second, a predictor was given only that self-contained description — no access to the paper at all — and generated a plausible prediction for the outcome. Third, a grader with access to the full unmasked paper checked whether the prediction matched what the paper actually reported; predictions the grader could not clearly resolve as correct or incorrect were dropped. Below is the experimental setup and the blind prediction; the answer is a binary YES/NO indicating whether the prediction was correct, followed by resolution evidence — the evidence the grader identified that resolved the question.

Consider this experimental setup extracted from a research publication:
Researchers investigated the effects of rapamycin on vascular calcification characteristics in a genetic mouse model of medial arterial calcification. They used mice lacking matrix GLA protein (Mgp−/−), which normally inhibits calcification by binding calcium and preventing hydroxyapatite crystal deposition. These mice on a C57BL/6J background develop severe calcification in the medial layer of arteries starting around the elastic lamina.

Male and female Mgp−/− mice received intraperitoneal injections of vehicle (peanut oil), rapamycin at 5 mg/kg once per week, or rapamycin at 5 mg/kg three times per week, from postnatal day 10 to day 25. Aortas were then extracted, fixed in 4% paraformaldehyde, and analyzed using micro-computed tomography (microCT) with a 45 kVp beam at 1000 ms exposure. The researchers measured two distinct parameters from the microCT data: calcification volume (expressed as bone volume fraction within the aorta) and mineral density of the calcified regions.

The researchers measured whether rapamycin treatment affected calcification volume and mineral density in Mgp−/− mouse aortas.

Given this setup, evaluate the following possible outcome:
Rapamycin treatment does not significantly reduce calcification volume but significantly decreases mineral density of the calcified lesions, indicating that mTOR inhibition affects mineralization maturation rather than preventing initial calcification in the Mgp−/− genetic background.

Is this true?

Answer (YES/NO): YES